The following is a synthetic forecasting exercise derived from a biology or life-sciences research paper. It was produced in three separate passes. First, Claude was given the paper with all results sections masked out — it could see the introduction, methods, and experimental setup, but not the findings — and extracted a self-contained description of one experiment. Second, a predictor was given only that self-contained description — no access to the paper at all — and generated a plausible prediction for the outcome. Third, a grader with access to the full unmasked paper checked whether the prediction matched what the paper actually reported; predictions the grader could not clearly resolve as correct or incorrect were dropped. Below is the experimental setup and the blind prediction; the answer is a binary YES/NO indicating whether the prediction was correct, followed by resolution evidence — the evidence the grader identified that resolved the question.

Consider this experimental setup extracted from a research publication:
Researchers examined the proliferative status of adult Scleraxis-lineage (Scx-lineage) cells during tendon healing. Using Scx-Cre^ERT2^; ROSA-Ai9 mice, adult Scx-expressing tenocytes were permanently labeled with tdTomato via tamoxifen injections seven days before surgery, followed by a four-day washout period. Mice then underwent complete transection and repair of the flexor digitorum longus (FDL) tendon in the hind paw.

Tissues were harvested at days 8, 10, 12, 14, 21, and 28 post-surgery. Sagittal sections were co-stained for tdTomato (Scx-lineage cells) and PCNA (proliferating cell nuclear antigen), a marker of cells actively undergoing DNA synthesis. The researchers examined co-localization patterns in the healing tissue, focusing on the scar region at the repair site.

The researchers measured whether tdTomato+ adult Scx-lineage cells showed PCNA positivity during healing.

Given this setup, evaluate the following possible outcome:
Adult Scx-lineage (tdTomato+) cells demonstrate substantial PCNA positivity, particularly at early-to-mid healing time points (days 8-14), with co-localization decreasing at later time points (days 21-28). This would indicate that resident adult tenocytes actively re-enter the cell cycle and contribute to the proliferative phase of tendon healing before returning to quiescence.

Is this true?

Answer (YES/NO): YES